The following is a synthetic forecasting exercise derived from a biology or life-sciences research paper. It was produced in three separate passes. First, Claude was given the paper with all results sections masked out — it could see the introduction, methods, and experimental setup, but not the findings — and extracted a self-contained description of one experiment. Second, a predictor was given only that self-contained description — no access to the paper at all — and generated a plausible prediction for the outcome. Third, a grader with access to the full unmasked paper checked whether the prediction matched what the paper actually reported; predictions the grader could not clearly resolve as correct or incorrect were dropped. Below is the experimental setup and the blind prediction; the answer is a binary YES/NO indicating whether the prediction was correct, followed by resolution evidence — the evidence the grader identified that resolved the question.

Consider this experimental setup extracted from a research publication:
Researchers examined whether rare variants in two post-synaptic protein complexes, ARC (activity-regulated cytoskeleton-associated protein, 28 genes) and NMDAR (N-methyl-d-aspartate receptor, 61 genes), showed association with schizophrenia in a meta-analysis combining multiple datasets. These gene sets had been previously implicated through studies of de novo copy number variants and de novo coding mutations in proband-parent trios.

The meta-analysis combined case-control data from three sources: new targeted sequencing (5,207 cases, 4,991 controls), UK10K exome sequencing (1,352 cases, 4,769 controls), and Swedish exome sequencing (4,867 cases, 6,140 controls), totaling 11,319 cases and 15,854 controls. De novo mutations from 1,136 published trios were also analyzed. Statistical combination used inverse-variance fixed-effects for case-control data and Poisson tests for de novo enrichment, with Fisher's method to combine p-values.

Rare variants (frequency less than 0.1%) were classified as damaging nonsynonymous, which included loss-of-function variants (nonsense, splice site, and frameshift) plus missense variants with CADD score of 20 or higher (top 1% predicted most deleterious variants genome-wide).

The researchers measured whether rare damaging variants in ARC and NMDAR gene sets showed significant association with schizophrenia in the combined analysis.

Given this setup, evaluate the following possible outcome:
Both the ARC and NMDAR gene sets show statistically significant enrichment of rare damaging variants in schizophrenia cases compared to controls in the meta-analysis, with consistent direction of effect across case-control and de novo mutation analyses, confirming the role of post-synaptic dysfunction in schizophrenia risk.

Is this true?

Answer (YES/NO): YES